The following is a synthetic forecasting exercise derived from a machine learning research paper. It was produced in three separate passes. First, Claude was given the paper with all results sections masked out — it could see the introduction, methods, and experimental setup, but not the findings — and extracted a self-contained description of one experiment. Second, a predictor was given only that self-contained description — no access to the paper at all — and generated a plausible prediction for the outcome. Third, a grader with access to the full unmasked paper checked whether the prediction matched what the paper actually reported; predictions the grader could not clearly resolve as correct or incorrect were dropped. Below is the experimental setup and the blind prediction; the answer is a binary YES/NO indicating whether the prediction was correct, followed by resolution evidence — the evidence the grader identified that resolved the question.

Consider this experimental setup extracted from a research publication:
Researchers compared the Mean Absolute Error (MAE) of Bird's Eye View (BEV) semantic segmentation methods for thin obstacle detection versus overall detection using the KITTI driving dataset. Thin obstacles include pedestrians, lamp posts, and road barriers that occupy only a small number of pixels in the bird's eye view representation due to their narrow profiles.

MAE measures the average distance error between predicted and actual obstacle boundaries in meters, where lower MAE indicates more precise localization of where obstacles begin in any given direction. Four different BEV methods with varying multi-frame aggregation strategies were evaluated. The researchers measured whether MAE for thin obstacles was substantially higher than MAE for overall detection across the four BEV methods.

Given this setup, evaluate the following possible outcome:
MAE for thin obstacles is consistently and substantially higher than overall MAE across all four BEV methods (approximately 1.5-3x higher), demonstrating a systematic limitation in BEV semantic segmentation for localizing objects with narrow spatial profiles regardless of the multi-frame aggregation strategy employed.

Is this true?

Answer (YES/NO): YES